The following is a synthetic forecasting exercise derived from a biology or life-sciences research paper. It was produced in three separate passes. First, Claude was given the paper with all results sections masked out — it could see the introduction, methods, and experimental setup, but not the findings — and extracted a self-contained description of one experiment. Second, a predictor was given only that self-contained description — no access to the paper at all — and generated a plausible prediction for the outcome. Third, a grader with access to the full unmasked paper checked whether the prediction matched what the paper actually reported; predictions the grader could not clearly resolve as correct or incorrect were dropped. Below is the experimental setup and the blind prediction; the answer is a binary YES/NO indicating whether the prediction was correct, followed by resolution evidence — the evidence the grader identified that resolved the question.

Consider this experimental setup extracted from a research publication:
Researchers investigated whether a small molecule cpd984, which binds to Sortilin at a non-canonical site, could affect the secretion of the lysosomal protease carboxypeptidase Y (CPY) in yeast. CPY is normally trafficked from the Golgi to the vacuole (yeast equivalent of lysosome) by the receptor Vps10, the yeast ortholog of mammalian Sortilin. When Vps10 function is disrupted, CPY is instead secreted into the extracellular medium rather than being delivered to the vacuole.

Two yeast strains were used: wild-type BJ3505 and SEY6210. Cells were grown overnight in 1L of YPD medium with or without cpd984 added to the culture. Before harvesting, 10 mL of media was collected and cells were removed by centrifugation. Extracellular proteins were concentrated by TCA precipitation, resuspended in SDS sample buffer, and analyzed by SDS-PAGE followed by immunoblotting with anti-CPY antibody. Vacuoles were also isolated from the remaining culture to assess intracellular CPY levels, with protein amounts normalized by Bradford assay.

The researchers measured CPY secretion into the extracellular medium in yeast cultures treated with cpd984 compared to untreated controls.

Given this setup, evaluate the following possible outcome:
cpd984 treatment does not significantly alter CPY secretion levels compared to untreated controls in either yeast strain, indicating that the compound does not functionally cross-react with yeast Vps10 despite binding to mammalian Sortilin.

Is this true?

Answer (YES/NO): NO